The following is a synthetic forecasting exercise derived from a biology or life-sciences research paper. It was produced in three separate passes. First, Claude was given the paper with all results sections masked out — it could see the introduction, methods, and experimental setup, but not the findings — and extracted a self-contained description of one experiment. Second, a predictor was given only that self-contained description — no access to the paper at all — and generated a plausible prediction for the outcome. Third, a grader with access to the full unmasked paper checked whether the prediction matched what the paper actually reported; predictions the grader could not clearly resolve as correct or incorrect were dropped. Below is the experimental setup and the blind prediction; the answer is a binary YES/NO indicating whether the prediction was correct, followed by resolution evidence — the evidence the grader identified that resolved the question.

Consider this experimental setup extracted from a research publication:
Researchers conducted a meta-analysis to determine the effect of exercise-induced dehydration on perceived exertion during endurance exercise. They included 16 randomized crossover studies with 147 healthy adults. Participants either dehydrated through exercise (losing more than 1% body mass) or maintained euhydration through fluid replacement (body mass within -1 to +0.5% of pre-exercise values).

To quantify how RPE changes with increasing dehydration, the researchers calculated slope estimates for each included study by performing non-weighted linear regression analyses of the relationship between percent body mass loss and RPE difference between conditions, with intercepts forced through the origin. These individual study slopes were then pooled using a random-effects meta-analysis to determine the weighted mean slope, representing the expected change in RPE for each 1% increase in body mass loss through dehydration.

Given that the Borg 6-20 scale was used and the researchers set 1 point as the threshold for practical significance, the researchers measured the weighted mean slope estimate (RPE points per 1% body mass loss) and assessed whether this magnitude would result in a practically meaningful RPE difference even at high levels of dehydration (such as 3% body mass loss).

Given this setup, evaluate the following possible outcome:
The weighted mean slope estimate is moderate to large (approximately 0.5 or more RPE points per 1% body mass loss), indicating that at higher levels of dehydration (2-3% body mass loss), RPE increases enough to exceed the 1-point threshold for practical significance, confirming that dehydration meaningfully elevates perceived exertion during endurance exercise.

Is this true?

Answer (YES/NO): NO